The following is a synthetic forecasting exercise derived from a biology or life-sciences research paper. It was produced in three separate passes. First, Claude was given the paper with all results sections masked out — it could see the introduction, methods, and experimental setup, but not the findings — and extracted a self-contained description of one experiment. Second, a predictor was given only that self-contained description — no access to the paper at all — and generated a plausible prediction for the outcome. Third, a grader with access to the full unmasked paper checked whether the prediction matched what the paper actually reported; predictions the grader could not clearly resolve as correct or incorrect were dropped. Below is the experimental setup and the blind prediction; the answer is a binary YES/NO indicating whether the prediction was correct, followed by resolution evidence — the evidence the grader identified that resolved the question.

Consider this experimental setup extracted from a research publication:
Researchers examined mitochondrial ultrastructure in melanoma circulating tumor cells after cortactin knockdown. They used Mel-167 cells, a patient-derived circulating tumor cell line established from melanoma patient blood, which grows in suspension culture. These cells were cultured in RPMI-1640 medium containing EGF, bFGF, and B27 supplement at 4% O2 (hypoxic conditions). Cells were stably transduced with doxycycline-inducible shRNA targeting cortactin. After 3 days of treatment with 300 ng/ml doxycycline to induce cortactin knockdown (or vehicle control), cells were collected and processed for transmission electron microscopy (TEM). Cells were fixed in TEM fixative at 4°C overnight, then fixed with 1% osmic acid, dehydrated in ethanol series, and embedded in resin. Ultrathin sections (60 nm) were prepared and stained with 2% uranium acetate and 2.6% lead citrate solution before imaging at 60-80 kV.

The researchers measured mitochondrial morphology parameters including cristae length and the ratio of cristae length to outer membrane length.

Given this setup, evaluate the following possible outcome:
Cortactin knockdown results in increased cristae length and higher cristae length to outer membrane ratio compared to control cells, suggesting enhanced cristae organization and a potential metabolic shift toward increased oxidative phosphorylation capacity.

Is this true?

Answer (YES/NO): NO